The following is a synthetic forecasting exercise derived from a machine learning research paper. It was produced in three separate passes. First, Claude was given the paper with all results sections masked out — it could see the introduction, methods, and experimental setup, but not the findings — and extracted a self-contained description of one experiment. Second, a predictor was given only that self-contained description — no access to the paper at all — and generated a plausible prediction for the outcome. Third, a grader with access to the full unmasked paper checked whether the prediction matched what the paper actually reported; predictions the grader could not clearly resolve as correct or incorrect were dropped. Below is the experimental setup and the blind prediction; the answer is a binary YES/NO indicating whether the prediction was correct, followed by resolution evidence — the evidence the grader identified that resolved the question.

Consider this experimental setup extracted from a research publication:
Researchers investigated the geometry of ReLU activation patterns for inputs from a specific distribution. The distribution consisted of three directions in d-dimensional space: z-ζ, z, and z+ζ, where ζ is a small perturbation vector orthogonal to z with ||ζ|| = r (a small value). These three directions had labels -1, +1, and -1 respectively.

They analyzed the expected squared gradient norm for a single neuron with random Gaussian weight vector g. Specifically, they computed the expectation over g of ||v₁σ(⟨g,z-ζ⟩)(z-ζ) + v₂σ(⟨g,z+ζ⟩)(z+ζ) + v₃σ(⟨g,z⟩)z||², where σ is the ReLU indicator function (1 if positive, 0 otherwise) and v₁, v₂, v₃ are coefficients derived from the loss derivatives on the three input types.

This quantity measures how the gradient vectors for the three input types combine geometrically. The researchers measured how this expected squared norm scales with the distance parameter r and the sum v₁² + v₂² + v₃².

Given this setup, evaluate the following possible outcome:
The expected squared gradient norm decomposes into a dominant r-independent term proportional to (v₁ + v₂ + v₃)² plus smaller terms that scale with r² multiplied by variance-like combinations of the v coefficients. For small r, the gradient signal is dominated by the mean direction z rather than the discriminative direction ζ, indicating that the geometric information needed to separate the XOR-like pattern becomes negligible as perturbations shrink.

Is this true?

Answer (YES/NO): NO